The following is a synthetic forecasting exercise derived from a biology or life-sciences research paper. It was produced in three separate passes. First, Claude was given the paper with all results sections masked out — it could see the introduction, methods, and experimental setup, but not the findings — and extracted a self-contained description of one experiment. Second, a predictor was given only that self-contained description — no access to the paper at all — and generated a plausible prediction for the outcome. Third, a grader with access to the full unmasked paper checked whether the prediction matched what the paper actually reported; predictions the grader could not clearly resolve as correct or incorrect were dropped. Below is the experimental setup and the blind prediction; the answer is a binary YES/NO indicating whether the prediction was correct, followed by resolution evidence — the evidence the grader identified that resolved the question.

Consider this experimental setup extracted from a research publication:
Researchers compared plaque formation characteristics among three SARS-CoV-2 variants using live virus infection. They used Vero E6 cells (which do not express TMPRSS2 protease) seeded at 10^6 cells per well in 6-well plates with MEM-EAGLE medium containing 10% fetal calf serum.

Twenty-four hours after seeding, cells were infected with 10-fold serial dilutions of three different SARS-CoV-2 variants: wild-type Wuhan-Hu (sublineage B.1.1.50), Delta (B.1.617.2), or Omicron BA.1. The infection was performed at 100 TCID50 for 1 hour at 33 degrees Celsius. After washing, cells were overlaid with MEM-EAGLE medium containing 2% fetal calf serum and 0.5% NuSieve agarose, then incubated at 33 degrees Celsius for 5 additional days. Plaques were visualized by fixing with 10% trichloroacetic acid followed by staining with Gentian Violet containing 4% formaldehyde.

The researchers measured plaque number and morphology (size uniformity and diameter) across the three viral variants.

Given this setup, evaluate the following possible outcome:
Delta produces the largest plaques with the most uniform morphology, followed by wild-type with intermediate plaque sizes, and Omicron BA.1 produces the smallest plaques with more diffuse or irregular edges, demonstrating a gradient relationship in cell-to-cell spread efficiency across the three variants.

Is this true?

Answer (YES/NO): NO